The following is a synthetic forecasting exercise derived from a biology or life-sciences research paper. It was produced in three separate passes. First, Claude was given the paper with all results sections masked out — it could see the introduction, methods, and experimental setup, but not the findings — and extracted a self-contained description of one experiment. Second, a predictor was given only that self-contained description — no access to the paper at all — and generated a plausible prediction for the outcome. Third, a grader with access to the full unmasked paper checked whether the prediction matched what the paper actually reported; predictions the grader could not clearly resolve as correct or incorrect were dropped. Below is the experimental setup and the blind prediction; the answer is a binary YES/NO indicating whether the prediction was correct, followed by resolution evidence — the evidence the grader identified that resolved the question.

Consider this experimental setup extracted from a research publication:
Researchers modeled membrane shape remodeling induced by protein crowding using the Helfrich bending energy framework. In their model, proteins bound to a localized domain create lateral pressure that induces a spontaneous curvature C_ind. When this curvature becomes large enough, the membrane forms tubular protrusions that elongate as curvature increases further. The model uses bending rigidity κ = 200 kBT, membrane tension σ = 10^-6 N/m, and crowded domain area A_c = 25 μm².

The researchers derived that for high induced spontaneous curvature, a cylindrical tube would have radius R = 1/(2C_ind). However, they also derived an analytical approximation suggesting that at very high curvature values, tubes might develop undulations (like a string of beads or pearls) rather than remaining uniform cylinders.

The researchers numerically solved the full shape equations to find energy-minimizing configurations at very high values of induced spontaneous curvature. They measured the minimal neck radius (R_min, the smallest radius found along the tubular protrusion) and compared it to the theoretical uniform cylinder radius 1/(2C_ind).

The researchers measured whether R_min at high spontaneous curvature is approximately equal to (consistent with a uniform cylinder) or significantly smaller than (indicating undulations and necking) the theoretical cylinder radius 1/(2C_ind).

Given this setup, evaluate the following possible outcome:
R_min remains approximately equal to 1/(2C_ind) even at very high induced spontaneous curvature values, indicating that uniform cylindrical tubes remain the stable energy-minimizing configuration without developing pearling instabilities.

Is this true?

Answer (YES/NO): NO